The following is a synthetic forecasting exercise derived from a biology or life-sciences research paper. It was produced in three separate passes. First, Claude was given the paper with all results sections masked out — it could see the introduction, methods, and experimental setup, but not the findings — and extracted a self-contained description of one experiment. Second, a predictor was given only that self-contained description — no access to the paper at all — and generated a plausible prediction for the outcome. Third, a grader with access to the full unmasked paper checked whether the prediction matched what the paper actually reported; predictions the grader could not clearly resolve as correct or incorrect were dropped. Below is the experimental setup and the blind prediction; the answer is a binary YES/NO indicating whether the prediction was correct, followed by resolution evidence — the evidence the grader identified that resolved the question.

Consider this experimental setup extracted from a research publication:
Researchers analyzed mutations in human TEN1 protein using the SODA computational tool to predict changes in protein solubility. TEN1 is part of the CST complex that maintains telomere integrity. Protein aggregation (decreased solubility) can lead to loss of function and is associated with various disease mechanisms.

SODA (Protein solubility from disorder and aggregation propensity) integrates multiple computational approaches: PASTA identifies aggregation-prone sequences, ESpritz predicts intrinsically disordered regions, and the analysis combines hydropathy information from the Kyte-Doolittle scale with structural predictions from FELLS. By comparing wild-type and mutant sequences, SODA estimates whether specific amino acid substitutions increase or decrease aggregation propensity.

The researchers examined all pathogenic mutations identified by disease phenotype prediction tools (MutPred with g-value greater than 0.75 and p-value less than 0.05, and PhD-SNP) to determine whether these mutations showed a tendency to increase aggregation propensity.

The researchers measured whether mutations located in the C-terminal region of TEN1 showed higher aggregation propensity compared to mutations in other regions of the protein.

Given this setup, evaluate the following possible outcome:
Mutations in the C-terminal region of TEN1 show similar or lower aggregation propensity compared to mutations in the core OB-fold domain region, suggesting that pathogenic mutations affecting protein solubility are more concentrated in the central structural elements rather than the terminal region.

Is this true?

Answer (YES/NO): NO